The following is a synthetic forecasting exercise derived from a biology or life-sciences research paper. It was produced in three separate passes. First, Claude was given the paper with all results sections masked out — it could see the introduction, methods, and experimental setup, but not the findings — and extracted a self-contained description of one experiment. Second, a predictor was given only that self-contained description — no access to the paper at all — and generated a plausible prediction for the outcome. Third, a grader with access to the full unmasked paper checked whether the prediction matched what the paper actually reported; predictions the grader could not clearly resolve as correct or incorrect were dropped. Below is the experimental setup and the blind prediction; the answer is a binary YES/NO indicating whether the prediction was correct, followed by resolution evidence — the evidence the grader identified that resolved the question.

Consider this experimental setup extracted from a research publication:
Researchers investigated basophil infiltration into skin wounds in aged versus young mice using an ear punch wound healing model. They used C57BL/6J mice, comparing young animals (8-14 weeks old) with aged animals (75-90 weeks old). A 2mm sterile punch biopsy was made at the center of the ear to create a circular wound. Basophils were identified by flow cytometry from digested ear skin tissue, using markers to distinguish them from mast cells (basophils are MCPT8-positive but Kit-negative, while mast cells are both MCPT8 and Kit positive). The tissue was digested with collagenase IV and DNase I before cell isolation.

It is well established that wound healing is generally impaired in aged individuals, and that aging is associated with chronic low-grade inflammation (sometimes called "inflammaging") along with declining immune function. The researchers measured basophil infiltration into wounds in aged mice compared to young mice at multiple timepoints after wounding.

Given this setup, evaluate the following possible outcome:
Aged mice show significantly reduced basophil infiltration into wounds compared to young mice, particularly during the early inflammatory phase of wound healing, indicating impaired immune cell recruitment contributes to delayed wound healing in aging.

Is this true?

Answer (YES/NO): NO